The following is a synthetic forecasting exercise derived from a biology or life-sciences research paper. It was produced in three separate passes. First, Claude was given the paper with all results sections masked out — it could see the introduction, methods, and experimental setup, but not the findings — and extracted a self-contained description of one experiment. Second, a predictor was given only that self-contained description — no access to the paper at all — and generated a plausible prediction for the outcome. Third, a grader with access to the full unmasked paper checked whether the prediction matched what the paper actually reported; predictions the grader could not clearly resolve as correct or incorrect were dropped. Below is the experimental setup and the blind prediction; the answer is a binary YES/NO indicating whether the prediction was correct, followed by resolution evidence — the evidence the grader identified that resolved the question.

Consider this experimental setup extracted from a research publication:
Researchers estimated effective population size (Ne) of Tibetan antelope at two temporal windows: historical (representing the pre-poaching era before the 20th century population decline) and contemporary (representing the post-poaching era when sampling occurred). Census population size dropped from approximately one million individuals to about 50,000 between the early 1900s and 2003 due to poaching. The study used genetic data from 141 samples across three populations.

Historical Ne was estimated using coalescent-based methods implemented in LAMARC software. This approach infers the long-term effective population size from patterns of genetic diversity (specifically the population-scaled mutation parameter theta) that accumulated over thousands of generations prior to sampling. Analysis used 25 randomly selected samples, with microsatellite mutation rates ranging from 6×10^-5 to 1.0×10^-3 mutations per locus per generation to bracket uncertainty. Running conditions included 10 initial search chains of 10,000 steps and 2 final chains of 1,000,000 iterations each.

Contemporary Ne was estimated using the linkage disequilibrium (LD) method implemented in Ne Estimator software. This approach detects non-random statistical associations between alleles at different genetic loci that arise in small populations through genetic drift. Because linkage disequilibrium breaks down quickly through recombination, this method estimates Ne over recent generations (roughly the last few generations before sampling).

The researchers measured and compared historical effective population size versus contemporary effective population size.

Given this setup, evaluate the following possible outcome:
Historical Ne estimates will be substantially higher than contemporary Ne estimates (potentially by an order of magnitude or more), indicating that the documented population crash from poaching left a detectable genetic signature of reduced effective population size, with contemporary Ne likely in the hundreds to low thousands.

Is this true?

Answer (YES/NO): YES